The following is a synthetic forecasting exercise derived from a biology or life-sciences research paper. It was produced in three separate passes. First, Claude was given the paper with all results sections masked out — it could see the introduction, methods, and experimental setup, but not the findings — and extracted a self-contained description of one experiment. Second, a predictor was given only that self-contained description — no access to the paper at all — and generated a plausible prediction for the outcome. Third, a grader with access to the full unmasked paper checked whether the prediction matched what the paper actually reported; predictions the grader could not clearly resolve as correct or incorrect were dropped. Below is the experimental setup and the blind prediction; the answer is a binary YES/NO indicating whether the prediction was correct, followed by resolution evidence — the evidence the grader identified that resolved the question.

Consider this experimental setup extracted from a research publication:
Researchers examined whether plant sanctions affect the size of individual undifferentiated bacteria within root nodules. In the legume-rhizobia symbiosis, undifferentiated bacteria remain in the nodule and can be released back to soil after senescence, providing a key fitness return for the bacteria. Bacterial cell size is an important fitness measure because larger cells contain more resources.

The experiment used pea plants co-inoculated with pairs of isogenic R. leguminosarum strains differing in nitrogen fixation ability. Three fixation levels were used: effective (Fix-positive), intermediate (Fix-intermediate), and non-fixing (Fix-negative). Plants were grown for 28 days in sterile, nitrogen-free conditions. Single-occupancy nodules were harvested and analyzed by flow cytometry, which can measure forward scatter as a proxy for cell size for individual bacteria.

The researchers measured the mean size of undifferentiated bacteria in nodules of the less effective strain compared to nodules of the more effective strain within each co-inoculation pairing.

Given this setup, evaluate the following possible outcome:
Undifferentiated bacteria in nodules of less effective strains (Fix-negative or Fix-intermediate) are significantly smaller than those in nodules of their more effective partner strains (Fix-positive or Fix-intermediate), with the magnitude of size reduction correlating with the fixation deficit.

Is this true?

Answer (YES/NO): YES